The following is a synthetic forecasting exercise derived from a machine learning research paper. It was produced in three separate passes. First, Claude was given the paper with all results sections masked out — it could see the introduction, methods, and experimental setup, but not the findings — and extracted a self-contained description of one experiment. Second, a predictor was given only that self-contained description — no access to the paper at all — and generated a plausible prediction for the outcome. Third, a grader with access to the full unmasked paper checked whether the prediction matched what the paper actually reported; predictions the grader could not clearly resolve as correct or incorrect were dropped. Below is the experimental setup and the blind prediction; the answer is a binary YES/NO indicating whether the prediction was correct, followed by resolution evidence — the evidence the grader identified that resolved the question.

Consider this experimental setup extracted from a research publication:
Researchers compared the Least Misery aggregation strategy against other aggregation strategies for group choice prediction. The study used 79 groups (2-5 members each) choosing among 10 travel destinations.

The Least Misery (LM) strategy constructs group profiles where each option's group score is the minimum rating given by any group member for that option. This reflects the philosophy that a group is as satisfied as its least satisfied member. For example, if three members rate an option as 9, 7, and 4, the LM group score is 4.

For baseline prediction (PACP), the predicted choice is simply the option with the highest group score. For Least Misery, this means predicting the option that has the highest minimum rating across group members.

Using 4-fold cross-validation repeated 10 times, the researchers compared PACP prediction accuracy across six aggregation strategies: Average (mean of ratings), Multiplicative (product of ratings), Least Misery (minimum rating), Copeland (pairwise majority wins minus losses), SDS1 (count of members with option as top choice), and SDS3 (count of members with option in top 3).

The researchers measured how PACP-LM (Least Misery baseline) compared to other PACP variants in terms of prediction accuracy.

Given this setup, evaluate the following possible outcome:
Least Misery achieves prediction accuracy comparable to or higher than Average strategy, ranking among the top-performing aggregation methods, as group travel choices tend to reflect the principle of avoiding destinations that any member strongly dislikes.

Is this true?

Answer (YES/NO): NO